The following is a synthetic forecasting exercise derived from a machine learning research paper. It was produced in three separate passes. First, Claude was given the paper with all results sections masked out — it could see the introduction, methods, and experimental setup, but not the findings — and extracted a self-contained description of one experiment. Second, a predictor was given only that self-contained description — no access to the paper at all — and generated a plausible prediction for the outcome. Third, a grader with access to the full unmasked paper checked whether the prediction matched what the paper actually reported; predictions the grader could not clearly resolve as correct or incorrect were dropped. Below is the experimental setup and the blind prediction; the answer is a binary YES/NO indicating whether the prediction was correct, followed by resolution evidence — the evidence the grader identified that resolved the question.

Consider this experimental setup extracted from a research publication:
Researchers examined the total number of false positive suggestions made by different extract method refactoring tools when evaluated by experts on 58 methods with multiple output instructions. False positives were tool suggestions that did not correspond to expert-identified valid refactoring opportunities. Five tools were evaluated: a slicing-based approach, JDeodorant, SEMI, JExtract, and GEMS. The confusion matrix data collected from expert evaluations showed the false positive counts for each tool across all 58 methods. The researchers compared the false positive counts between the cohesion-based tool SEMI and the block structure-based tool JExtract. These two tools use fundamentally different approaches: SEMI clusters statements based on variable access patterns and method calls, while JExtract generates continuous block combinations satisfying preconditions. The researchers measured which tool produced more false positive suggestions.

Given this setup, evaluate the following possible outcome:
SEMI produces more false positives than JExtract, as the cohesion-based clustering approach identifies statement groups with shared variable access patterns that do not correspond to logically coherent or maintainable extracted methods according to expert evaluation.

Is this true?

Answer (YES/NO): YES